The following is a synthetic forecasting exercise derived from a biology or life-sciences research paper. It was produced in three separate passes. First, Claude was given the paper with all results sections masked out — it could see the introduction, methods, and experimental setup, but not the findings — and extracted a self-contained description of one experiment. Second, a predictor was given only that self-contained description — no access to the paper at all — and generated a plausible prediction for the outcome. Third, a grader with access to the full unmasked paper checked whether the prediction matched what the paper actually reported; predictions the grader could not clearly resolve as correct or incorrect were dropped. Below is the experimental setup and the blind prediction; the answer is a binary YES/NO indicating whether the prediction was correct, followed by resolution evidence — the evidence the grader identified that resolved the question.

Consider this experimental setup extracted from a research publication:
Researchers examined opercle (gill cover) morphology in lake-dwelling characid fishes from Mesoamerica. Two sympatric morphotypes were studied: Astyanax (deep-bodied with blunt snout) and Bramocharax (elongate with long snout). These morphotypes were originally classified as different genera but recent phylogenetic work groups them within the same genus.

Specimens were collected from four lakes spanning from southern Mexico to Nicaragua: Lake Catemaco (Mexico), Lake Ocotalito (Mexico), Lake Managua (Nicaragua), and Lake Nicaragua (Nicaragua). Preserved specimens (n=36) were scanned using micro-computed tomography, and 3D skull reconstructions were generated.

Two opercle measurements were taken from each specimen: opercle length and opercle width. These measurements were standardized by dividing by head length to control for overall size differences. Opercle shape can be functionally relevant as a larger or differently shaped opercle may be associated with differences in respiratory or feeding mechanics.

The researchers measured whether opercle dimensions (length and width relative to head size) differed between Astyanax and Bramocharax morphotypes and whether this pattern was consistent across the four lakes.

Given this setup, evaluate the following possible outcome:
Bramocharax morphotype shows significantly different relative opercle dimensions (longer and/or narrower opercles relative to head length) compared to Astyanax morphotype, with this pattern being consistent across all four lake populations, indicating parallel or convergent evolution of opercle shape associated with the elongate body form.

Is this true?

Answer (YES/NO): NO